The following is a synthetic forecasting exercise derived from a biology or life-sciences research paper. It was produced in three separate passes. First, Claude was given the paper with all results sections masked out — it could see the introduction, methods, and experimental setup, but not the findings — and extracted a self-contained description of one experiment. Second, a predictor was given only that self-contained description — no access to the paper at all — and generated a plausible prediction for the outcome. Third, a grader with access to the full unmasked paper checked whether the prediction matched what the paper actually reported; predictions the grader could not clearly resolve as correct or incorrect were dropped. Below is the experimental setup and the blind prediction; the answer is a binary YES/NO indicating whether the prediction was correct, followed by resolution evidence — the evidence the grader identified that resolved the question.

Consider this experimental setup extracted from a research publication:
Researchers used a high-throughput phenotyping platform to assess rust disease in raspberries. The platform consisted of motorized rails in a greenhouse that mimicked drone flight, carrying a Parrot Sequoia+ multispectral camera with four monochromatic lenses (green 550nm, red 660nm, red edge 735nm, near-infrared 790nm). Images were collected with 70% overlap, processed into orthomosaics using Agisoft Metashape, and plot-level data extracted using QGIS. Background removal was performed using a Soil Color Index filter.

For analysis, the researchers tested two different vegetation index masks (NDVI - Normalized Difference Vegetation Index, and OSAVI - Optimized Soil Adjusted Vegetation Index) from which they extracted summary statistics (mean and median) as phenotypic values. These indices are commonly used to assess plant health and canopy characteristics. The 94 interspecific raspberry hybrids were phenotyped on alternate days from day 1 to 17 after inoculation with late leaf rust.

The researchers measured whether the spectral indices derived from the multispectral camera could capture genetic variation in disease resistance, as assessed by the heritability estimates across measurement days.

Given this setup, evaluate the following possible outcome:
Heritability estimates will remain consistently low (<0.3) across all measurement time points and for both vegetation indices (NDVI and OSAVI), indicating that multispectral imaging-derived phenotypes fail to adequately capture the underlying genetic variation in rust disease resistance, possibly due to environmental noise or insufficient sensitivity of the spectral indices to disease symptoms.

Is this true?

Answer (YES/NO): NO